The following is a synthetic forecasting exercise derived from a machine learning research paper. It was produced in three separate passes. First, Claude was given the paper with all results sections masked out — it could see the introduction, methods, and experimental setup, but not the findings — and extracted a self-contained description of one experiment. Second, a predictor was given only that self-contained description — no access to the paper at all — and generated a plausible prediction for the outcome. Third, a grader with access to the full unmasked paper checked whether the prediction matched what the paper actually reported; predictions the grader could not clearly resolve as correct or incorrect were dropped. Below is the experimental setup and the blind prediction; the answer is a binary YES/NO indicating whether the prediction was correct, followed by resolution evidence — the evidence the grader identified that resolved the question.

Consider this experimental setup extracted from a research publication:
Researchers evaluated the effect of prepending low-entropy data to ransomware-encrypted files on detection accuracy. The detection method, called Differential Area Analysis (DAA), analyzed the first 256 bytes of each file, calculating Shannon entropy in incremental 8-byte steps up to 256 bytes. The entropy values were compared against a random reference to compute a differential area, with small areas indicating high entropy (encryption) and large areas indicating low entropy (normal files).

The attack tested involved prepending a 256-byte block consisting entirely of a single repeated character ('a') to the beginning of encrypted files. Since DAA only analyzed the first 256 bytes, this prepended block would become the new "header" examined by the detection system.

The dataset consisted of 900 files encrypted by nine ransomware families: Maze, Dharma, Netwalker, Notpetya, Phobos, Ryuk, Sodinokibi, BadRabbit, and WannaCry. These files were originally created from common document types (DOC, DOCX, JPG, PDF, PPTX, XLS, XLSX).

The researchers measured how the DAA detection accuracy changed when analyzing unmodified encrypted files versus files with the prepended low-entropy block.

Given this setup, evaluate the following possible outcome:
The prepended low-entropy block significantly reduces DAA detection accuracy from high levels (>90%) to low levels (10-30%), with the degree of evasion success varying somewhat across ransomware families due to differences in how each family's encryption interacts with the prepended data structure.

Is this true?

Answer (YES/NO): NO